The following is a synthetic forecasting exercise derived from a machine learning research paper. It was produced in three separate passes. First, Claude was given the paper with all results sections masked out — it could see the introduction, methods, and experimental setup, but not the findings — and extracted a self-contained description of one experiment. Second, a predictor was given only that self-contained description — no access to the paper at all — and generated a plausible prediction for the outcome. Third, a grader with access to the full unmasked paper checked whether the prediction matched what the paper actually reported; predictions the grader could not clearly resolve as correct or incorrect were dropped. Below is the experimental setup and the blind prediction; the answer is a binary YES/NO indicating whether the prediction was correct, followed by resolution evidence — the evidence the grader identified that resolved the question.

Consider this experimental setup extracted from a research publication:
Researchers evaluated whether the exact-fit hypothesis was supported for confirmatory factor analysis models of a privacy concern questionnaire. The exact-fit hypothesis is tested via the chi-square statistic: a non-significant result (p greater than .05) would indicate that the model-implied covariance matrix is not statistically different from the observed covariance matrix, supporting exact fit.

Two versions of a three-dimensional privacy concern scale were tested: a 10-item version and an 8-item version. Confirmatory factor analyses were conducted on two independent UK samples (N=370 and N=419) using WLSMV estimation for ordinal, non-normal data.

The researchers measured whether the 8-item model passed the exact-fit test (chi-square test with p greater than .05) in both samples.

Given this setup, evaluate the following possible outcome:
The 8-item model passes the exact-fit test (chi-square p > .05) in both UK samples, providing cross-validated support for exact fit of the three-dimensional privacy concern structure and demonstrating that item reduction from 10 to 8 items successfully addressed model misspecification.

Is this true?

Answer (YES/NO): NO